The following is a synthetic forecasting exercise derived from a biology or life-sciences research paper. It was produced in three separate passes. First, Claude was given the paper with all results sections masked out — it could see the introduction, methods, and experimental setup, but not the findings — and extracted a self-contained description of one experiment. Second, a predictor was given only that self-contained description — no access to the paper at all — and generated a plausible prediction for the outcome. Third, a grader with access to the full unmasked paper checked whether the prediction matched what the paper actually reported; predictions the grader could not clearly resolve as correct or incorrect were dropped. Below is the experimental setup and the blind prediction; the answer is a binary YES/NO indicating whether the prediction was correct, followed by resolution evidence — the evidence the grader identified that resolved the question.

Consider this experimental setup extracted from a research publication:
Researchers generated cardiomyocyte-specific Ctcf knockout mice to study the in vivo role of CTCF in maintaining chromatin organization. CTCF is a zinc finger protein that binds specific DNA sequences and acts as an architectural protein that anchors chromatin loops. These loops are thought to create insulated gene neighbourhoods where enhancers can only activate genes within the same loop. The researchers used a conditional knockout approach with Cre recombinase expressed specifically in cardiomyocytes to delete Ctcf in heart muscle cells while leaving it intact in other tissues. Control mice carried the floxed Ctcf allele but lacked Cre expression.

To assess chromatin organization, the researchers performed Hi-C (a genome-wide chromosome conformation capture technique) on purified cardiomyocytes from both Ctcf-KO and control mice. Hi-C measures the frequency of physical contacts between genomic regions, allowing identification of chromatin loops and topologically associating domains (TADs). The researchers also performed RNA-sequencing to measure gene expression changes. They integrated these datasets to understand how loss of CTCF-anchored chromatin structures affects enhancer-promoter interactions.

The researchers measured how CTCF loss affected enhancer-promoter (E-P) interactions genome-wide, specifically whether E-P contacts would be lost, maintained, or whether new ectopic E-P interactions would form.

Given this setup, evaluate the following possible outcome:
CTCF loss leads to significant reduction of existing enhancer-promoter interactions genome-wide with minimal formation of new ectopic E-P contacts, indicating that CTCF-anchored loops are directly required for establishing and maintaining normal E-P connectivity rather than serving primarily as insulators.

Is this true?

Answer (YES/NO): NO